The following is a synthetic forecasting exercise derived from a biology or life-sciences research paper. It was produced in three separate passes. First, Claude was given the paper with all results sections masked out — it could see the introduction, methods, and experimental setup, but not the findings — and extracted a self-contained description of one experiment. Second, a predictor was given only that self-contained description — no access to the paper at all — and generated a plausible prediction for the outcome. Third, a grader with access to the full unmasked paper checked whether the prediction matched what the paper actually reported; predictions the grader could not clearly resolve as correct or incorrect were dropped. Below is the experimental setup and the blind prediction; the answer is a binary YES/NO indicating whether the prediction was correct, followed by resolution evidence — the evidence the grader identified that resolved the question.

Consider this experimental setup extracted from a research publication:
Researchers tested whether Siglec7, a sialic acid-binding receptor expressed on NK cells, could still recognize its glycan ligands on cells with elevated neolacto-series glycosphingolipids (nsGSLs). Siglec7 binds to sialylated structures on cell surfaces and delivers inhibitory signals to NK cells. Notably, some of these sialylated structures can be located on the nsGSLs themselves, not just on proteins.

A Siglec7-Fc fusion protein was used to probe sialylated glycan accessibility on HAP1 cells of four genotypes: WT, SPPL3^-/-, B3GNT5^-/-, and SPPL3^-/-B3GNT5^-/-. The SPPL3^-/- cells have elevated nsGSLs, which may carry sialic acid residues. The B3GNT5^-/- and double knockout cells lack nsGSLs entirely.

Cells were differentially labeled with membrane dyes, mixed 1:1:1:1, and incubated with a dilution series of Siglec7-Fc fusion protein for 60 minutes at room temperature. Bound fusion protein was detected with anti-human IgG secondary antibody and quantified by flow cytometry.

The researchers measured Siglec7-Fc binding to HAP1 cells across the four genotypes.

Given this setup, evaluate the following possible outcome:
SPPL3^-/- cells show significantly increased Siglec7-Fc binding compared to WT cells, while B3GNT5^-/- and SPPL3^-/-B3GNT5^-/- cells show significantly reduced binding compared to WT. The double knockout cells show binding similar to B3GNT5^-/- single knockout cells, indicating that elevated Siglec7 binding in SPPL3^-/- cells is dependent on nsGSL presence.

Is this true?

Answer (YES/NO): NO